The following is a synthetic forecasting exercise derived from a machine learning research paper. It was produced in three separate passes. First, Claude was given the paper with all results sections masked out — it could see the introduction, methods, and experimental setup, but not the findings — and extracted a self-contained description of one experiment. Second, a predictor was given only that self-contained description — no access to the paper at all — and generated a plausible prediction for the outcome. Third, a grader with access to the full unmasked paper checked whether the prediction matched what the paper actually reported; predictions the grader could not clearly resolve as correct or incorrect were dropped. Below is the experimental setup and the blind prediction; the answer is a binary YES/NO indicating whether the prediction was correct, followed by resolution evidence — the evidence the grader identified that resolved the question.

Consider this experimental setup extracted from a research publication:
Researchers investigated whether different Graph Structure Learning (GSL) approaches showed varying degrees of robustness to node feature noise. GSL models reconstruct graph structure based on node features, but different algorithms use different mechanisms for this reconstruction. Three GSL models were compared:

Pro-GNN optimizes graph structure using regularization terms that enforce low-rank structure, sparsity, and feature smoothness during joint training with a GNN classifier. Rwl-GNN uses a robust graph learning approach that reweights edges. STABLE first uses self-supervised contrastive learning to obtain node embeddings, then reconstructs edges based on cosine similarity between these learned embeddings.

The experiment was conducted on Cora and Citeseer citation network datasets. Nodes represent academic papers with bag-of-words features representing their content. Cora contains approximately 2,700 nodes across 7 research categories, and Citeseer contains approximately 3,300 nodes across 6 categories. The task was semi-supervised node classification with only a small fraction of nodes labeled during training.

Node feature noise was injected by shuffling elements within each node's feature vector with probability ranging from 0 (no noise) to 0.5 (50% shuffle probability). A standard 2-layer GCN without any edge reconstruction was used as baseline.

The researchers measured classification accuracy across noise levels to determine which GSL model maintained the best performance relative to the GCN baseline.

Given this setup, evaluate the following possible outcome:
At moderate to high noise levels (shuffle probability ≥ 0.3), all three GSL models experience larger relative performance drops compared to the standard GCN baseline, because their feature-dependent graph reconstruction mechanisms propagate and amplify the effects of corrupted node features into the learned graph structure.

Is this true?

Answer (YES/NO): NO